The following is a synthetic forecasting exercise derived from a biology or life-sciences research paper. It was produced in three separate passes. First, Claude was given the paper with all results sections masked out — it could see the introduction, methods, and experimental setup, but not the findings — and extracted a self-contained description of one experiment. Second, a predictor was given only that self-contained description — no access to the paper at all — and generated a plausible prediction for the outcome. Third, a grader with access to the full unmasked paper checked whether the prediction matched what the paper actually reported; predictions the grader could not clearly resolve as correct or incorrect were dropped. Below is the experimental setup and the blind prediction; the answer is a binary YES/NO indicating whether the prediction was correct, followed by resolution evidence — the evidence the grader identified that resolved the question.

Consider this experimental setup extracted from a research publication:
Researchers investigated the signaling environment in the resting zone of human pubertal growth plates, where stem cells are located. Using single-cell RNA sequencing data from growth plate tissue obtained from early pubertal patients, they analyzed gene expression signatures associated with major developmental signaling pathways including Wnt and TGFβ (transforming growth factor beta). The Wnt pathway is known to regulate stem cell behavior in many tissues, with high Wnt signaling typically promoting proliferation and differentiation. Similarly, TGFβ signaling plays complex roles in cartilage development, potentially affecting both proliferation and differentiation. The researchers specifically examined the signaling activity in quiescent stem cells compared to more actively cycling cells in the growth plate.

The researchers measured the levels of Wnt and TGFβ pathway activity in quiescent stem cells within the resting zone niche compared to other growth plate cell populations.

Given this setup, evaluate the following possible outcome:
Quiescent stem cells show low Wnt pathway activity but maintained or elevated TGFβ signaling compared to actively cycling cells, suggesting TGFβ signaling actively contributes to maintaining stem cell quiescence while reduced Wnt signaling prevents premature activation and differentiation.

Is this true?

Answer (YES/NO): NO